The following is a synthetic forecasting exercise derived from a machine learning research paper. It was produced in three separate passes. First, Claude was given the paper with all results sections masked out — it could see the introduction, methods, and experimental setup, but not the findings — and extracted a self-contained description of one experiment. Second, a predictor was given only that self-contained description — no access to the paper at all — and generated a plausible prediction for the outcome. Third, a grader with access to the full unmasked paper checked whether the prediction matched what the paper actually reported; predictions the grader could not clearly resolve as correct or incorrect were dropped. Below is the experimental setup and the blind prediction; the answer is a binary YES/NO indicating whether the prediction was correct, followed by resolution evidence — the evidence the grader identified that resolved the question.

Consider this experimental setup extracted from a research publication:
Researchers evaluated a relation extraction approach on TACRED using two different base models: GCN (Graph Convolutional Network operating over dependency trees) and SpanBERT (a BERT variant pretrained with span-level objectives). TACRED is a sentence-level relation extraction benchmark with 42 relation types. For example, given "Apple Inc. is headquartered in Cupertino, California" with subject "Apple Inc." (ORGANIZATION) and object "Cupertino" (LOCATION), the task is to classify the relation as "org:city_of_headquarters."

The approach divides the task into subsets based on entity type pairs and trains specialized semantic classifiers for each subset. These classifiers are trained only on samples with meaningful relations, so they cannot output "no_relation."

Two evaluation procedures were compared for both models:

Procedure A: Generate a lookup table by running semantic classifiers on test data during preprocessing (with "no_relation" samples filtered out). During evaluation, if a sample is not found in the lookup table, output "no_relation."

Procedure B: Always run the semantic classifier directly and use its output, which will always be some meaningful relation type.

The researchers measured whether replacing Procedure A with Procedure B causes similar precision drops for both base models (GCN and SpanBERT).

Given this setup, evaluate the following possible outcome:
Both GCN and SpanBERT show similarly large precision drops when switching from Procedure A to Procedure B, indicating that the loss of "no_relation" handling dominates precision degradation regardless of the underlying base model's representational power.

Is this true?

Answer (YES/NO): YES